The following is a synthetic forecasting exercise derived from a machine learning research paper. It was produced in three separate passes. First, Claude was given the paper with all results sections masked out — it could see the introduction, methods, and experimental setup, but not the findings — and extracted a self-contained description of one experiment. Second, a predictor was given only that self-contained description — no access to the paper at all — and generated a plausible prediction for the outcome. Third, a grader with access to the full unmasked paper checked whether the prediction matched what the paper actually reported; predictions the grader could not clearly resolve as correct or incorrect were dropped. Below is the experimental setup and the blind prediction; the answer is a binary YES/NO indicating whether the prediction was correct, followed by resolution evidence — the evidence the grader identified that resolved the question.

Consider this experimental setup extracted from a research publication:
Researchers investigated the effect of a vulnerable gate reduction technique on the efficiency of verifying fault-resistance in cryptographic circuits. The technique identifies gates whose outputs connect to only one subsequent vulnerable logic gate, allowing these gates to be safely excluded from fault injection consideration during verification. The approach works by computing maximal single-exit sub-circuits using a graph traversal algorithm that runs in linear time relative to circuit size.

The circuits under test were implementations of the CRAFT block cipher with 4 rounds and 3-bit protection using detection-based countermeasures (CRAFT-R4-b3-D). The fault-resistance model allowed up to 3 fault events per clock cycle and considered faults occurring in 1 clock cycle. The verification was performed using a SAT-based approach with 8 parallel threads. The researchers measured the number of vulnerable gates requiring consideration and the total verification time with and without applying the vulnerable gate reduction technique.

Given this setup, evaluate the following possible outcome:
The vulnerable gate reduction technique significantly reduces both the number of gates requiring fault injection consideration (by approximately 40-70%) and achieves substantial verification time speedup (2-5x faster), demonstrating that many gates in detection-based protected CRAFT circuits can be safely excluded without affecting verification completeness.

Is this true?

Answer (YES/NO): NO